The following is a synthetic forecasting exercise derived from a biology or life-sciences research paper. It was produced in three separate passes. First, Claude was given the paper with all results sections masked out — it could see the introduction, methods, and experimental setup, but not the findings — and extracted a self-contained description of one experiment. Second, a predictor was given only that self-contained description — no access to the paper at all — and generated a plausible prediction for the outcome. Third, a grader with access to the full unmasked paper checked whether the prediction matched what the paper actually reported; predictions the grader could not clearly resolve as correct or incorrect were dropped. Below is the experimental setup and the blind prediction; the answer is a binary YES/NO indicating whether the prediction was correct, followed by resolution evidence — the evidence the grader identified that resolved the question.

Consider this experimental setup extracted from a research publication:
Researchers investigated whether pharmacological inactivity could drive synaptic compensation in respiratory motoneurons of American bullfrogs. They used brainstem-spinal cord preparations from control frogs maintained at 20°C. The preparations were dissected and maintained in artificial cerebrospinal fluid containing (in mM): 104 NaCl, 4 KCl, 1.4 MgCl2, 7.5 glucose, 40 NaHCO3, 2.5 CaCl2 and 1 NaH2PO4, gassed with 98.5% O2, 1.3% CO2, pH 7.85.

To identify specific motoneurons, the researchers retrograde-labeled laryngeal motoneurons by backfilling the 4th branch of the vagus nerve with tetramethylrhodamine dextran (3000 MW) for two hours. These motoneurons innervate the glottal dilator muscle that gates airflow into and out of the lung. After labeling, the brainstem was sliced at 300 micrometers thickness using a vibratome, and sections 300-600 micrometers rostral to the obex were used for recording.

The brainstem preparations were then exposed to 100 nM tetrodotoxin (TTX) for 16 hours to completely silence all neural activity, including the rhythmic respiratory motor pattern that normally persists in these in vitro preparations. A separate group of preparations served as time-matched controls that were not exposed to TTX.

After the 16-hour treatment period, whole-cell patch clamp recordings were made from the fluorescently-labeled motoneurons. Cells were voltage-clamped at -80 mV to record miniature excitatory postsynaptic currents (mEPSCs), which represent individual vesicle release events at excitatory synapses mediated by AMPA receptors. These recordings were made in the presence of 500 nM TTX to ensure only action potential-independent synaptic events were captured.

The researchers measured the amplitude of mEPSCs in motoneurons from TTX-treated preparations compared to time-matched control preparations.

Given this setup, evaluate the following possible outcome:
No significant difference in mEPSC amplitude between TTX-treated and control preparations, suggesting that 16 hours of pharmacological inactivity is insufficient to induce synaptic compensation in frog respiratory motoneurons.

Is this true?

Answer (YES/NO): NO